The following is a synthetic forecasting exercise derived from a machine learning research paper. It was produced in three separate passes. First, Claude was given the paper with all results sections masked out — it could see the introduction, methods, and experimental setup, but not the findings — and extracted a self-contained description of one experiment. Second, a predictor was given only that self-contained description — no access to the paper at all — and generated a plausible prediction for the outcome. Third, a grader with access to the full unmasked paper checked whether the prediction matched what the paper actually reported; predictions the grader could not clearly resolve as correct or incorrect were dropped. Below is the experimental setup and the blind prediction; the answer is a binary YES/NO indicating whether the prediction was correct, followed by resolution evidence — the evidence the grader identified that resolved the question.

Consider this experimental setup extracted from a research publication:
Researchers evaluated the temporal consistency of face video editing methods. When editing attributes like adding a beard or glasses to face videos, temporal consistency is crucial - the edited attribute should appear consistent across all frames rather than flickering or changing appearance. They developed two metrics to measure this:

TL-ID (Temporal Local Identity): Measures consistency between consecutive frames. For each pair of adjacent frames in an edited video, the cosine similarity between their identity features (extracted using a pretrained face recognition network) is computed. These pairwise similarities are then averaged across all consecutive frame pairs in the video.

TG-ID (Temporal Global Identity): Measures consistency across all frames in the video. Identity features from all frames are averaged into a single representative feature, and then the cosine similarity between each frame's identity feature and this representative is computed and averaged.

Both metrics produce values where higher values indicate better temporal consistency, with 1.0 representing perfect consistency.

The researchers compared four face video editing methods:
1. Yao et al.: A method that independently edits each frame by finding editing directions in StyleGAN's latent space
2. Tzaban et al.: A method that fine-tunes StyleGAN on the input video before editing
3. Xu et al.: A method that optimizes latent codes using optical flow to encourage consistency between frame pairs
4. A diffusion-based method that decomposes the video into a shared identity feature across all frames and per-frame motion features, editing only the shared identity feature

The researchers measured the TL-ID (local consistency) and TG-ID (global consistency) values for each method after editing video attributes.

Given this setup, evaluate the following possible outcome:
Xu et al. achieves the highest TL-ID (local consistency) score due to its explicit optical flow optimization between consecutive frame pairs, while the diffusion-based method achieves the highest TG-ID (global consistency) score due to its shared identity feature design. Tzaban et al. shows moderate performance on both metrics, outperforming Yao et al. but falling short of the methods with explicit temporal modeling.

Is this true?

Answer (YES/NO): NO